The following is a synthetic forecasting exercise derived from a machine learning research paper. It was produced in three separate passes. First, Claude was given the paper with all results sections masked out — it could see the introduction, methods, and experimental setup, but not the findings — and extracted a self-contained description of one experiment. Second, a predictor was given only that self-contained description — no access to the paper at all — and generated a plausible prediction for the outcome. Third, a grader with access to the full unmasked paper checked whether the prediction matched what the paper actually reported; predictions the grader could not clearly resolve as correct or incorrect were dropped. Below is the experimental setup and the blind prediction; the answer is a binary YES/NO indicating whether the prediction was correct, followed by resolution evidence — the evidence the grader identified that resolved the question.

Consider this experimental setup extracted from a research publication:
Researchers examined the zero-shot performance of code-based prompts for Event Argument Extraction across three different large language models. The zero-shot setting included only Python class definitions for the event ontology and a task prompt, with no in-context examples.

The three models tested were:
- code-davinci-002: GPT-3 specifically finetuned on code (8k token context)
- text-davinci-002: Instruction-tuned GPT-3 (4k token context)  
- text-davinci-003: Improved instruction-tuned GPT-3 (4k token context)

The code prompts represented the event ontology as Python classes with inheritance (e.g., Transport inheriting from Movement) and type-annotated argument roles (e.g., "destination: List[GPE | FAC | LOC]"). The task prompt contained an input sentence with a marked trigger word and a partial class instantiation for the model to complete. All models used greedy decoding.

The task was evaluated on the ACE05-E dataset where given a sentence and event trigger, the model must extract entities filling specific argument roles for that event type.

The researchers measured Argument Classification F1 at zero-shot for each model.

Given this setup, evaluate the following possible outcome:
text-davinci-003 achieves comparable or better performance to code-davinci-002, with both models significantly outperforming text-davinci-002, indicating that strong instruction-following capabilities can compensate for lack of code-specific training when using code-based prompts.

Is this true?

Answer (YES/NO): NO